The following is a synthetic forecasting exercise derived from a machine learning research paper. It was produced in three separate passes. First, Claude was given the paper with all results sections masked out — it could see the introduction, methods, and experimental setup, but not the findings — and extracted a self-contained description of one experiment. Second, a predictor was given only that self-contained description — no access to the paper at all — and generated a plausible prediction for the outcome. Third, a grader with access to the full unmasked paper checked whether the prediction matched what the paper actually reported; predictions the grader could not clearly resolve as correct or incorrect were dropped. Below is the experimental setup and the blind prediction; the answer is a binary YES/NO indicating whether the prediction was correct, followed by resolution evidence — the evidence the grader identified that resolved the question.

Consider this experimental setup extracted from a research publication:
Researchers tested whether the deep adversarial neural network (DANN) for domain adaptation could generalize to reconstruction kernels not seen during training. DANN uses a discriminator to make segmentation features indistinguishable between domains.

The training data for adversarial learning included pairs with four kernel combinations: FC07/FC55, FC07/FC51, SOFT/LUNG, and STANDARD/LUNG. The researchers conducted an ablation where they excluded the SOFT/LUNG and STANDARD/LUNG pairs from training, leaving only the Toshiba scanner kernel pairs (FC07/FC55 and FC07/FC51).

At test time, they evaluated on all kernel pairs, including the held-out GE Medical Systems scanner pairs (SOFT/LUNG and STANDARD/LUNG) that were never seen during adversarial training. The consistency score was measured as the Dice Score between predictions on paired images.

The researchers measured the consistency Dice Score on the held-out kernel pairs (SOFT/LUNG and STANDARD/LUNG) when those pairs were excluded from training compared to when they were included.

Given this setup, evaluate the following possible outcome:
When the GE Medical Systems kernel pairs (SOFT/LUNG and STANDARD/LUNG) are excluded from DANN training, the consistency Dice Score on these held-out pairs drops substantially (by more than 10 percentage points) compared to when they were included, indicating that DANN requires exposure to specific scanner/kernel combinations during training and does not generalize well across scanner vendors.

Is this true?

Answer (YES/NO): NO